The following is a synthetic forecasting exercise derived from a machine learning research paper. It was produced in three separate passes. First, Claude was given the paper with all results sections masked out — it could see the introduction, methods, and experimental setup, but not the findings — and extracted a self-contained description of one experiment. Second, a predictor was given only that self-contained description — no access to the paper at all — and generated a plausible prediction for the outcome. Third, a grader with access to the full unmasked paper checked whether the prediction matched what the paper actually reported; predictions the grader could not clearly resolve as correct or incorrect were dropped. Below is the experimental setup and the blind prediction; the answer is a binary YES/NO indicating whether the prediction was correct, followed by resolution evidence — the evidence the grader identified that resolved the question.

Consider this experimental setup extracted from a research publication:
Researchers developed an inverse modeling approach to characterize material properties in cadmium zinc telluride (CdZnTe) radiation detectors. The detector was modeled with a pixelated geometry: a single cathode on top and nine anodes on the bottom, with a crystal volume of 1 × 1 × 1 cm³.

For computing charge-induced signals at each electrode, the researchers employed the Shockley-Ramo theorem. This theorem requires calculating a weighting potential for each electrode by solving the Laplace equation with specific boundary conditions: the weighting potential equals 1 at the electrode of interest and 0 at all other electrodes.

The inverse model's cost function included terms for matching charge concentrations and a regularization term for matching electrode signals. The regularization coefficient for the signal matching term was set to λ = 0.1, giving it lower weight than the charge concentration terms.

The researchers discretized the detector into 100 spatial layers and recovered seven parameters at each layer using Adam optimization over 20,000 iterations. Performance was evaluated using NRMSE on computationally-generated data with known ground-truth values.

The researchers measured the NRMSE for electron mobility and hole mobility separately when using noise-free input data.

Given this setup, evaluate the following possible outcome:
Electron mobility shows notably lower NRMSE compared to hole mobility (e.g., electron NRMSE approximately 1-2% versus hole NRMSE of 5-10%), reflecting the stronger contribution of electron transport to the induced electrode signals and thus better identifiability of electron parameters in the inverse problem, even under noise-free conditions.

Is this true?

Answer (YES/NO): NO